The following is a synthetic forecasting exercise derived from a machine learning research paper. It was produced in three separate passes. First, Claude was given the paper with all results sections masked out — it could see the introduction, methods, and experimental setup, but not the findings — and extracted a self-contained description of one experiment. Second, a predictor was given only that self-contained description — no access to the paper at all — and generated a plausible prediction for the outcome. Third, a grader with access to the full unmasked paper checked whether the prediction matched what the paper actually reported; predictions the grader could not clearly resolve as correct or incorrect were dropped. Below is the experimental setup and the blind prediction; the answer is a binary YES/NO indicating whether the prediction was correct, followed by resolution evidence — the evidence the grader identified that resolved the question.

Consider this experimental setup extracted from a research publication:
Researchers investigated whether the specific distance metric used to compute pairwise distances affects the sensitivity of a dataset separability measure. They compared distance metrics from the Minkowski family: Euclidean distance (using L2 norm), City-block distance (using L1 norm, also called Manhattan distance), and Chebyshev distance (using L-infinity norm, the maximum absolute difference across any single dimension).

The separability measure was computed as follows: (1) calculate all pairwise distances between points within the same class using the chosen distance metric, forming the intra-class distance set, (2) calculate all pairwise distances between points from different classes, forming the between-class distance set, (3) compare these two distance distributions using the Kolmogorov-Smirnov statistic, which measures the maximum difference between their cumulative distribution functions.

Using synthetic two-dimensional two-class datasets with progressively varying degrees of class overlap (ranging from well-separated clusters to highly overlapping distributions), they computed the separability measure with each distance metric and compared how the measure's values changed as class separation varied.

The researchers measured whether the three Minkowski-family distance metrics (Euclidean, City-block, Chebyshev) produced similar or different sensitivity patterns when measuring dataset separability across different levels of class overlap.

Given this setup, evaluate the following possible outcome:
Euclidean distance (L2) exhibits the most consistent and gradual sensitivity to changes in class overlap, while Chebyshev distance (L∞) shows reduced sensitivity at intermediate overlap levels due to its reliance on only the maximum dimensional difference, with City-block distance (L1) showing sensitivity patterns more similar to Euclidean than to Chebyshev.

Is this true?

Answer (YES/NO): NO